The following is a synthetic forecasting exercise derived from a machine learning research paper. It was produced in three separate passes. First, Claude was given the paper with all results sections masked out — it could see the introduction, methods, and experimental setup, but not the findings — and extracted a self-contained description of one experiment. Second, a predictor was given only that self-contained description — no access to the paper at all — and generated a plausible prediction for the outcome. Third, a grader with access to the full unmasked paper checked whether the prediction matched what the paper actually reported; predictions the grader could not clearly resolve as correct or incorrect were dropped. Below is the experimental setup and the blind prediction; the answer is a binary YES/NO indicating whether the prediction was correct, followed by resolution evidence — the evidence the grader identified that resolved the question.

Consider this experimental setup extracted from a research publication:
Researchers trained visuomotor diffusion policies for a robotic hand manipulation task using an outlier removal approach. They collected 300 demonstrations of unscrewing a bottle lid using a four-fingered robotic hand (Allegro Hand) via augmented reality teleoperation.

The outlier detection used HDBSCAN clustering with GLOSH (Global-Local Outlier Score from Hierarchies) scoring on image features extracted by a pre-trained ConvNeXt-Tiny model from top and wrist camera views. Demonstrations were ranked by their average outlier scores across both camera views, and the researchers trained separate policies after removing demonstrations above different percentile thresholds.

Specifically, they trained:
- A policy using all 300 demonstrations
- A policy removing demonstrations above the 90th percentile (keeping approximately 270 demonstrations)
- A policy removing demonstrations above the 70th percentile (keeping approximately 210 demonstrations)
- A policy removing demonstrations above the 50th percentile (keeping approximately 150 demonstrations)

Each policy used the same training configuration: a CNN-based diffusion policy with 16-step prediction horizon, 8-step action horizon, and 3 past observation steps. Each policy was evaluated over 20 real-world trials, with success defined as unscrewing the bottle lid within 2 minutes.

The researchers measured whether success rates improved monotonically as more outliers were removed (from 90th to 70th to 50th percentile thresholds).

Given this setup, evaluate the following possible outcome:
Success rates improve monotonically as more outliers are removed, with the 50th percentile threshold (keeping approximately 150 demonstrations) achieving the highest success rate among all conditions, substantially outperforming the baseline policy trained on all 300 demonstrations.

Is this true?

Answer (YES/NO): NO